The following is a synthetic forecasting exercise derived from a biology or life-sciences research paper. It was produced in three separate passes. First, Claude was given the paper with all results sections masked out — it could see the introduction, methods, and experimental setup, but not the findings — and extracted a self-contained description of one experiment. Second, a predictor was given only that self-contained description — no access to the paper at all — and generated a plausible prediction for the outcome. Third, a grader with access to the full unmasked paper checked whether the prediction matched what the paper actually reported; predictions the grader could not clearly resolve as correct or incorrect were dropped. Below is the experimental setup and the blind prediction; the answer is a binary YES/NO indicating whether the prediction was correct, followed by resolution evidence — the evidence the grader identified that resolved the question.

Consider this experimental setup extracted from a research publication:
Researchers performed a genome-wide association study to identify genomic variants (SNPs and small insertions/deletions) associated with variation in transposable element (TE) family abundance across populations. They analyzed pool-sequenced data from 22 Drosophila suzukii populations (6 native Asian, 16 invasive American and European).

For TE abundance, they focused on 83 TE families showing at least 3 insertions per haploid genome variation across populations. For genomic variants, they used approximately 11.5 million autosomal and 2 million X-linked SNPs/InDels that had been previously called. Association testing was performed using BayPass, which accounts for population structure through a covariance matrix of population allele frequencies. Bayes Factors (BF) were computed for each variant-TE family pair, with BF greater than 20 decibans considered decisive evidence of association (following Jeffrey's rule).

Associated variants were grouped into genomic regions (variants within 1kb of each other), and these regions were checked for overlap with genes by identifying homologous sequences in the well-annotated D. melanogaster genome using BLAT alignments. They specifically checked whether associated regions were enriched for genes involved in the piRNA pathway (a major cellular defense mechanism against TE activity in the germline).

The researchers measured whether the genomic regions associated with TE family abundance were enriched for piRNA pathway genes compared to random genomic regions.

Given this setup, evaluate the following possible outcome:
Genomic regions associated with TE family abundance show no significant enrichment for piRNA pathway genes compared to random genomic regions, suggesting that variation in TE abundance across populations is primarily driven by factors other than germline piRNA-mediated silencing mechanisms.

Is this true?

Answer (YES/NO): YES